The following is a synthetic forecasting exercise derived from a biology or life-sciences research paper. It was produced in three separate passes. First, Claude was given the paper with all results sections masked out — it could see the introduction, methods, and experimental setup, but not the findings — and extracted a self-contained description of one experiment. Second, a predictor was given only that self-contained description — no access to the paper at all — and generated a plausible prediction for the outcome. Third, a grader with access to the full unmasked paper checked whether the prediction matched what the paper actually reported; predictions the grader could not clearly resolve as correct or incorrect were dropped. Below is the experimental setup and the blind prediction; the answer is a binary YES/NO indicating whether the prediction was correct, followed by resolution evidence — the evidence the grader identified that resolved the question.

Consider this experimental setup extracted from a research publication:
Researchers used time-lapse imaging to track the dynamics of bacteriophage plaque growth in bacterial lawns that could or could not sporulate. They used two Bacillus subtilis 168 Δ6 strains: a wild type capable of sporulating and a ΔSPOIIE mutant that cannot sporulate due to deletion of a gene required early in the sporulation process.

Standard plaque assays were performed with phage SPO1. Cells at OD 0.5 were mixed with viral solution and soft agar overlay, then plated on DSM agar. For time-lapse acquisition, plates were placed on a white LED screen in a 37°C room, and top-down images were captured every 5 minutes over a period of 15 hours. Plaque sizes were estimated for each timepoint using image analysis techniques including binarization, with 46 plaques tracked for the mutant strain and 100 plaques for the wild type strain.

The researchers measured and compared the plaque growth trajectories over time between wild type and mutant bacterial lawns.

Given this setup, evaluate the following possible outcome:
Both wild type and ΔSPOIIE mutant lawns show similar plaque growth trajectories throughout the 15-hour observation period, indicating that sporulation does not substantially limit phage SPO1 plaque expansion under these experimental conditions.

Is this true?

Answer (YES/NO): NO